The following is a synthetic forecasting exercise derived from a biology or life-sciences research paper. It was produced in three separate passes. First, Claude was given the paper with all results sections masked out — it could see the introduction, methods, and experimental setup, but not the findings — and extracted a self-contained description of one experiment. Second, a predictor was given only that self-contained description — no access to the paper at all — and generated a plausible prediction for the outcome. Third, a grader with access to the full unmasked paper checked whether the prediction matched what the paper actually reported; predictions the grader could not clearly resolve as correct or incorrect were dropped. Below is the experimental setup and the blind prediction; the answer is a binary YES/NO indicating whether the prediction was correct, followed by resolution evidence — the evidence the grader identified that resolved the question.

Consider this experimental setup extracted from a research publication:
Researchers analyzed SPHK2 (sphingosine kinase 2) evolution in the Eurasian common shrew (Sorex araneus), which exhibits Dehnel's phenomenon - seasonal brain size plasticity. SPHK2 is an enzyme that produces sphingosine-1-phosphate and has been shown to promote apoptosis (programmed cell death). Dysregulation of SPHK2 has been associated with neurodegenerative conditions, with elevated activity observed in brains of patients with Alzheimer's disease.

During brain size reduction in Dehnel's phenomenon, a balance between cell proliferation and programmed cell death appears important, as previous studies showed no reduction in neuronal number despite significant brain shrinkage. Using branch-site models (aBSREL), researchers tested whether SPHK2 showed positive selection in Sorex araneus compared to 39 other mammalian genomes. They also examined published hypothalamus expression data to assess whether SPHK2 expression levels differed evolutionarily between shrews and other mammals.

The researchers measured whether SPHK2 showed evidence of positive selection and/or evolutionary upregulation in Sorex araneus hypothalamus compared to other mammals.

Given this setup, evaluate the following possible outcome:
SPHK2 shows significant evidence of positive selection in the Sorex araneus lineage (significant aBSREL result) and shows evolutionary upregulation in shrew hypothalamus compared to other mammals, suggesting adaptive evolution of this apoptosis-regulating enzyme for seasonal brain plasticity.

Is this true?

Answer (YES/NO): YES